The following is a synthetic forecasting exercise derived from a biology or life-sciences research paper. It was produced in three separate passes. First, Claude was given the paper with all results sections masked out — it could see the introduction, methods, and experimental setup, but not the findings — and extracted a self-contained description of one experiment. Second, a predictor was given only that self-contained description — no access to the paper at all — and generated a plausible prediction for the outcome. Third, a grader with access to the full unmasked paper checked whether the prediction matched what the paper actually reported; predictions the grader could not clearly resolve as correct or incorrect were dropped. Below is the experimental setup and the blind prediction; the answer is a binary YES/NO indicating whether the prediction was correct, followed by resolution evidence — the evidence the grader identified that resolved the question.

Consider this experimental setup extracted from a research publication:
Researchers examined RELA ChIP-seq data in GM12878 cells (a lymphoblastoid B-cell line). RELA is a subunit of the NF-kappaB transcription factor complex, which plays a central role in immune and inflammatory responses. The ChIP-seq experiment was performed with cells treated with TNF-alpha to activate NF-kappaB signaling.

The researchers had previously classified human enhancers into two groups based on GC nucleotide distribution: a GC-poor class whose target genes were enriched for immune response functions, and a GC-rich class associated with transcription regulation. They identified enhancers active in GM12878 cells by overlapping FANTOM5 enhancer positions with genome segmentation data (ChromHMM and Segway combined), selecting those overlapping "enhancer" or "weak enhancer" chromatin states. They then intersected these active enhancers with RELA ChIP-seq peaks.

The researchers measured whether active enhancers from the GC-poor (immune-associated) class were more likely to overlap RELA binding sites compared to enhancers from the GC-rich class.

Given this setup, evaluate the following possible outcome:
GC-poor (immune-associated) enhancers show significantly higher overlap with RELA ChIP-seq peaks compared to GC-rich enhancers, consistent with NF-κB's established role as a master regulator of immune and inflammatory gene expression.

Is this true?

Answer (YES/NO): YES